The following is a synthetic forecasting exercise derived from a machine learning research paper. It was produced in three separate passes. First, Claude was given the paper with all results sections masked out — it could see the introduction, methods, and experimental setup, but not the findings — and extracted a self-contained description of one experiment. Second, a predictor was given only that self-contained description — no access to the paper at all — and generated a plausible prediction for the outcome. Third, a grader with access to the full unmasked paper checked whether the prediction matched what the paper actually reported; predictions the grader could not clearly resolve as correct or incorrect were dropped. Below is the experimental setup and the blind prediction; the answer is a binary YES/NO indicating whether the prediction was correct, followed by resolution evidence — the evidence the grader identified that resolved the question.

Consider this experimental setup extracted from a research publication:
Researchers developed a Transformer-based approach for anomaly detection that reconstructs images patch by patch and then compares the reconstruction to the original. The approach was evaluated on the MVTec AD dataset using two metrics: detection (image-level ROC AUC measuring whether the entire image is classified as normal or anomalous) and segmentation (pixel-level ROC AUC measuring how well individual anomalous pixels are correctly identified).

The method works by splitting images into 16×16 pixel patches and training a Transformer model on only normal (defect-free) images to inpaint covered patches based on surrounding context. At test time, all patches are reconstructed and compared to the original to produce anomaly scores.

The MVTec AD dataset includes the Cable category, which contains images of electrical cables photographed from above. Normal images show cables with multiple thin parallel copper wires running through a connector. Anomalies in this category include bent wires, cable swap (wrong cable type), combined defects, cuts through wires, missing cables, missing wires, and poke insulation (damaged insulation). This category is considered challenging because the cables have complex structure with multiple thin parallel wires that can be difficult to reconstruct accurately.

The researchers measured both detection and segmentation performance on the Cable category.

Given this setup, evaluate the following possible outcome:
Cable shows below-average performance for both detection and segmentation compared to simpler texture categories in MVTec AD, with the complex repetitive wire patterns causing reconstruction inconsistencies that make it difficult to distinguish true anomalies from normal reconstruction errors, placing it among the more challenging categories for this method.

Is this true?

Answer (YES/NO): NO